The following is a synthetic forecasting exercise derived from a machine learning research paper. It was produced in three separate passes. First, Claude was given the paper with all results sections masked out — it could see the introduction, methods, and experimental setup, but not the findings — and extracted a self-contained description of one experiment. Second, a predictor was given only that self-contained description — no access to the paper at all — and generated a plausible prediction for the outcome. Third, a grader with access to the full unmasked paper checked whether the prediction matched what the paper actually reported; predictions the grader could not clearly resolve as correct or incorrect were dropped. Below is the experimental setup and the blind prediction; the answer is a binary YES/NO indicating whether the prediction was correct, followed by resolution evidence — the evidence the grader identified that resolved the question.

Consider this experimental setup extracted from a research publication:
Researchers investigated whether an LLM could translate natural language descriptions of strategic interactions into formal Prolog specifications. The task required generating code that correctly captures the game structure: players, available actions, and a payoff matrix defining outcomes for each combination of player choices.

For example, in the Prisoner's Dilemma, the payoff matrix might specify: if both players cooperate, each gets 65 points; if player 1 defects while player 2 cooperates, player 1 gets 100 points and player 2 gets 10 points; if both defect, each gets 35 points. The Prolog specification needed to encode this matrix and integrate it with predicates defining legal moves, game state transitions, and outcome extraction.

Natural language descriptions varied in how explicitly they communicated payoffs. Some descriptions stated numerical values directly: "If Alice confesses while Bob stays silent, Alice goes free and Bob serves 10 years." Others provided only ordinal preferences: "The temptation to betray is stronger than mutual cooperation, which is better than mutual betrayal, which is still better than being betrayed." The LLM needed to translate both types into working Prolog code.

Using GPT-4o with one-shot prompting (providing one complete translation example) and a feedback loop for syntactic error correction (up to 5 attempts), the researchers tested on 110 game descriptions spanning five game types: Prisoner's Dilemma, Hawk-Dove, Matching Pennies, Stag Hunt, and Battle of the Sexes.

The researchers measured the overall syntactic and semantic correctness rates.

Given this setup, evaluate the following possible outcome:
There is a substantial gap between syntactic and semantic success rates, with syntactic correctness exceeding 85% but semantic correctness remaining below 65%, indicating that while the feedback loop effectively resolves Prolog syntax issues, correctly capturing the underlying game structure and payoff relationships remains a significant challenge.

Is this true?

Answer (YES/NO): NO